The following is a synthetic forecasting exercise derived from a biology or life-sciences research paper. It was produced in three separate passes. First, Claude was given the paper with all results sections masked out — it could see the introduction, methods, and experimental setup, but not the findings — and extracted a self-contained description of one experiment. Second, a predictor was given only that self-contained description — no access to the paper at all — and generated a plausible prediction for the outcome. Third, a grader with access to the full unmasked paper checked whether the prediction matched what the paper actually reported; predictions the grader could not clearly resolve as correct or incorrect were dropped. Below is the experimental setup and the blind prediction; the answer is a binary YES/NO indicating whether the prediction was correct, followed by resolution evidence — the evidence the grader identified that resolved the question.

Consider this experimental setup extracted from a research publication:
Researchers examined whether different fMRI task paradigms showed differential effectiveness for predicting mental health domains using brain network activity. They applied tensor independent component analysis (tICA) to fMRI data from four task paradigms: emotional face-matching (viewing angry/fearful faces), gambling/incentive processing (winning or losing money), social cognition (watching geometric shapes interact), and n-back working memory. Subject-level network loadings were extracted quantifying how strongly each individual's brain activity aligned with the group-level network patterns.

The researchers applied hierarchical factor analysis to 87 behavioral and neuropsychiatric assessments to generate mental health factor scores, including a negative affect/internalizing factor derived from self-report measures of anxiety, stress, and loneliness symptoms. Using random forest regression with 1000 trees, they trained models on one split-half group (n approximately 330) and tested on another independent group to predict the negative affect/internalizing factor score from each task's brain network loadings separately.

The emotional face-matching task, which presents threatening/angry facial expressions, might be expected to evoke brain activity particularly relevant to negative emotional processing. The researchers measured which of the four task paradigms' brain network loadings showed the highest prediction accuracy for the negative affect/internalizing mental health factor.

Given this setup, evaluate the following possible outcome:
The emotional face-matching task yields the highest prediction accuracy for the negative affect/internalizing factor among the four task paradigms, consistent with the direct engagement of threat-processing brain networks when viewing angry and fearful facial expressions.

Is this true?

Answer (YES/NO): NO